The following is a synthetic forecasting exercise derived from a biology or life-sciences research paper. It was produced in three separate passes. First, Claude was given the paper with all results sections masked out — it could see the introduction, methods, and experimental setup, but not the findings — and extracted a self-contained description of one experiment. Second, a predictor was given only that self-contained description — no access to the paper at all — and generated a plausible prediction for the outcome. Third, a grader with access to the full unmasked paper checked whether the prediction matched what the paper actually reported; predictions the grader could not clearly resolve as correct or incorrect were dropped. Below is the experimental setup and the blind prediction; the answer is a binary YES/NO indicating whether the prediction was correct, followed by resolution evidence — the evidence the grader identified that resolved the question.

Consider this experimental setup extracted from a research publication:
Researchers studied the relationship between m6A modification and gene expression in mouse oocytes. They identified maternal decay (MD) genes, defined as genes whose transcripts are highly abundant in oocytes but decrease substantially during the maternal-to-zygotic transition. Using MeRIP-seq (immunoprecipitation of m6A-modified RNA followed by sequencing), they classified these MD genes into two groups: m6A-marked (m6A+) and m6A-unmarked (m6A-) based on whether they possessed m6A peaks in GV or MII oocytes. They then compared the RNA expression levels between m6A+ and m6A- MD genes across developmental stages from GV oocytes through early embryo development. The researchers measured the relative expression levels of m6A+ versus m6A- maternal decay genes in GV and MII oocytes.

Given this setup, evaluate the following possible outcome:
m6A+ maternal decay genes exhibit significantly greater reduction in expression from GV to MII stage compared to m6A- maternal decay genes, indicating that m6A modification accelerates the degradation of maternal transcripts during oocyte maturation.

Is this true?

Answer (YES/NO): NO